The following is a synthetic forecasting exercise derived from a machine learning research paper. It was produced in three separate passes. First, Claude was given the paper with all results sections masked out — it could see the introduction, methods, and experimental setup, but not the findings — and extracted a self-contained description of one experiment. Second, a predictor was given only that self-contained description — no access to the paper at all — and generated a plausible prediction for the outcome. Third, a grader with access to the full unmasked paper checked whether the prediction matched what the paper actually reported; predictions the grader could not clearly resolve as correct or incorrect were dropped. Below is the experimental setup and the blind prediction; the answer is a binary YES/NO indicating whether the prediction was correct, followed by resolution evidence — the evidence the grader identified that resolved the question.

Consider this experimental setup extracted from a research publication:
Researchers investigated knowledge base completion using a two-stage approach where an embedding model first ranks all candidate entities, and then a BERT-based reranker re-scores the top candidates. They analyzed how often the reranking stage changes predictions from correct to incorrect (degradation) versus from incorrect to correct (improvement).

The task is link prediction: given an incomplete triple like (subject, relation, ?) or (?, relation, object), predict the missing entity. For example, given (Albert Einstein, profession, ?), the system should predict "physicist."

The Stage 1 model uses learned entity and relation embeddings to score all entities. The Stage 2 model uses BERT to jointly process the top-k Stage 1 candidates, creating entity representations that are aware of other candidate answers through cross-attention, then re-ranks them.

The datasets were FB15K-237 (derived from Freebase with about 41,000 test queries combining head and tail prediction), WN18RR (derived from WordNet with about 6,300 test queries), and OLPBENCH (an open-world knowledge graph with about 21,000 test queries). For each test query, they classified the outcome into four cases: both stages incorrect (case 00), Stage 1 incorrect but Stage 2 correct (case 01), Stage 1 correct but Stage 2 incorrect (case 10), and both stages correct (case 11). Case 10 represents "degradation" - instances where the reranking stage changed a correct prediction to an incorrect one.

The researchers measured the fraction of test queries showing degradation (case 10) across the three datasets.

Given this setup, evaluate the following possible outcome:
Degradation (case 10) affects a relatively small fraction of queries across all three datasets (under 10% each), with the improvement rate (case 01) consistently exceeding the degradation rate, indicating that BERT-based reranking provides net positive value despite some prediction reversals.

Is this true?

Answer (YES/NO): YES